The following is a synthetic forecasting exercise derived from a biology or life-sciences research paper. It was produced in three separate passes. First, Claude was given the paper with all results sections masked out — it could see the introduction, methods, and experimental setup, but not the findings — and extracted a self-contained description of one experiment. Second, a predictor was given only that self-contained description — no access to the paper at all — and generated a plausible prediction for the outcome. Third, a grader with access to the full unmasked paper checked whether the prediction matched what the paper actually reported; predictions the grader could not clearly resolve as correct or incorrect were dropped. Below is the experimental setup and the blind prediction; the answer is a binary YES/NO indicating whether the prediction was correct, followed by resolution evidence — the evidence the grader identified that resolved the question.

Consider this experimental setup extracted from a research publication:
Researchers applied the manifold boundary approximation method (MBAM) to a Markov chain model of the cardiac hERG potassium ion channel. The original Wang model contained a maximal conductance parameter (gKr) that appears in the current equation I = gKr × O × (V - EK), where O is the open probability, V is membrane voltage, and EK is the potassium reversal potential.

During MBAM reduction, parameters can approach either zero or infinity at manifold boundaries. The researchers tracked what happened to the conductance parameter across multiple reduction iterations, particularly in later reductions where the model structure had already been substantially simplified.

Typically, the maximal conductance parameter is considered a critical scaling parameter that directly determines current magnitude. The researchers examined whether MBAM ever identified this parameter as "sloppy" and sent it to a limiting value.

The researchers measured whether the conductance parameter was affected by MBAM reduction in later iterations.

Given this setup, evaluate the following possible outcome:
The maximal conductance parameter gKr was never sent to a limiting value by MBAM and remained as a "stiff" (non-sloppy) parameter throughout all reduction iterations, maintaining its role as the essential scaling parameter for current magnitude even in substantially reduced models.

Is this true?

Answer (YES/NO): NO